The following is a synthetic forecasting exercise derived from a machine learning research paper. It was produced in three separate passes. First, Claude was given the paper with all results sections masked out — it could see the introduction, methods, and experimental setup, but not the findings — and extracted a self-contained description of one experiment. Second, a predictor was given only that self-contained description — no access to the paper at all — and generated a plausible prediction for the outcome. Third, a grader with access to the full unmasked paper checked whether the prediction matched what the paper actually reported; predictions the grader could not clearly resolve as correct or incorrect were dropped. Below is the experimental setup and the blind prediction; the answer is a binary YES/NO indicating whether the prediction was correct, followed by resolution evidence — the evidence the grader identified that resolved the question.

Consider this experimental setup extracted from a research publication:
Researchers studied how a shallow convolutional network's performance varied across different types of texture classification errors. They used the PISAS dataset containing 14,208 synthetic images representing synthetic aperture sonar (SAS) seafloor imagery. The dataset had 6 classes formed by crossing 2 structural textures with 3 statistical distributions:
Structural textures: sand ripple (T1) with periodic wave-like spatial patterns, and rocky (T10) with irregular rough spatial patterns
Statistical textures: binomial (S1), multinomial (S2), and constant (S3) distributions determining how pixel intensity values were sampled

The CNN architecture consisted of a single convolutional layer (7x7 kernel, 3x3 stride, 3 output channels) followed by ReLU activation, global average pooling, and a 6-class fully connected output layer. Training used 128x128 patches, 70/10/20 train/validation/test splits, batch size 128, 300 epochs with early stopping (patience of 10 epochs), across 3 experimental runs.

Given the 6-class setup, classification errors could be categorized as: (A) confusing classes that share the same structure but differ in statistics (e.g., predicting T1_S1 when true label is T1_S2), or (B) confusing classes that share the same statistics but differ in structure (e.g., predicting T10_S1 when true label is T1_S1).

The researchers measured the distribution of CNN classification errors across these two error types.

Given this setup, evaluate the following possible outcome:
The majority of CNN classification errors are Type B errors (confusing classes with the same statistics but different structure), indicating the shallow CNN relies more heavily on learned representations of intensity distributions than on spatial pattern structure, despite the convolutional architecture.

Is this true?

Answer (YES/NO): NO